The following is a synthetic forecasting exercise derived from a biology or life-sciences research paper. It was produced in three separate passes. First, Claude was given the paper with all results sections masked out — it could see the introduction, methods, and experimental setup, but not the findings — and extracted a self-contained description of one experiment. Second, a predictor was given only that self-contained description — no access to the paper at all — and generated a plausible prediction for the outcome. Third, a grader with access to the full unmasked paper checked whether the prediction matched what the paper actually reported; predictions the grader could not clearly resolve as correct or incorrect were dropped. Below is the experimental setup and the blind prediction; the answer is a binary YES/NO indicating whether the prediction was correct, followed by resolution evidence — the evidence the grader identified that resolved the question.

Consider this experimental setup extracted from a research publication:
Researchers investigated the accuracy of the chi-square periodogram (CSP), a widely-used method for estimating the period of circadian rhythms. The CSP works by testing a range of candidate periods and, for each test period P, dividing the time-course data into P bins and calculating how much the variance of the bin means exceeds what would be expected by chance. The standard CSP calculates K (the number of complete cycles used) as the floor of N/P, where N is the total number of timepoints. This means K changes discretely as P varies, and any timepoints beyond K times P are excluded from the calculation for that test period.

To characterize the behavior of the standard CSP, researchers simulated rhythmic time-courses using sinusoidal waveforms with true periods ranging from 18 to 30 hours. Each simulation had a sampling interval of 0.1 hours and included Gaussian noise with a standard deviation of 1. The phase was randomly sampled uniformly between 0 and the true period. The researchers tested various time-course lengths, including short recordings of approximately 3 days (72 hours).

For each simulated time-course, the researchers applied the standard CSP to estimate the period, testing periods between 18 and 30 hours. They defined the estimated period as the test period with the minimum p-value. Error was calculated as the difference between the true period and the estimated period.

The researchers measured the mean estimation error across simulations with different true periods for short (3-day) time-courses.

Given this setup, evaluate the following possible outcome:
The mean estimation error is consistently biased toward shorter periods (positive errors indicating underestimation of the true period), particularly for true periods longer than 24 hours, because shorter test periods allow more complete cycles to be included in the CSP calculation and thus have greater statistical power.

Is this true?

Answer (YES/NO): YES